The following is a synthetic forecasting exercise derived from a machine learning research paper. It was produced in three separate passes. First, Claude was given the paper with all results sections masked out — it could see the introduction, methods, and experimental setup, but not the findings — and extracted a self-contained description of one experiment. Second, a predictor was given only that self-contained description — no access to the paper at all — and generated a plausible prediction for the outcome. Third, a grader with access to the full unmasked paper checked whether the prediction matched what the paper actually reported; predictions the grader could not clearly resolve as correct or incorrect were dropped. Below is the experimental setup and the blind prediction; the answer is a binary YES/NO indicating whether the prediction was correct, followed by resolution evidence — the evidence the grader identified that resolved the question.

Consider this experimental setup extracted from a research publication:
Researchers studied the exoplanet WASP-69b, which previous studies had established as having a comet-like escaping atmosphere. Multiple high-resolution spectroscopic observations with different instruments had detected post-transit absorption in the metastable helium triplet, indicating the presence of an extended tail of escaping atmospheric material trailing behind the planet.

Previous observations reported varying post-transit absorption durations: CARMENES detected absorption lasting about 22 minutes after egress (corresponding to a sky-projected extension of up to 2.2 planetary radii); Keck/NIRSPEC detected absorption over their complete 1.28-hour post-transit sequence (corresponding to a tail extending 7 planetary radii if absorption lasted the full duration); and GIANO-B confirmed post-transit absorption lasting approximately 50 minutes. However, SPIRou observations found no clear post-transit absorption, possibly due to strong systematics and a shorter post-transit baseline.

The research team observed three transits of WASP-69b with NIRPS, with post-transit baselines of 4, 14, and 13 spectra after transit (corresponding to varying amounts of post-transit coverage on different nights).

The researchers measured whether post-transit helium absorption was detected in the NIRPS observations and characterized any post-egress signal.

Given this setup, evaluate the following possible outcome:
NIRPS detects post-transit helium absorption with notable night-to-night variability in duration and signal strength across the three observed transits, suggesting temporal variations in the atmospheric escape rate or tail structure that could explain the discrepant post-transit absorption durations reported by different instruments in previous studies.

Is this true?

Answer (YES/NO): NO